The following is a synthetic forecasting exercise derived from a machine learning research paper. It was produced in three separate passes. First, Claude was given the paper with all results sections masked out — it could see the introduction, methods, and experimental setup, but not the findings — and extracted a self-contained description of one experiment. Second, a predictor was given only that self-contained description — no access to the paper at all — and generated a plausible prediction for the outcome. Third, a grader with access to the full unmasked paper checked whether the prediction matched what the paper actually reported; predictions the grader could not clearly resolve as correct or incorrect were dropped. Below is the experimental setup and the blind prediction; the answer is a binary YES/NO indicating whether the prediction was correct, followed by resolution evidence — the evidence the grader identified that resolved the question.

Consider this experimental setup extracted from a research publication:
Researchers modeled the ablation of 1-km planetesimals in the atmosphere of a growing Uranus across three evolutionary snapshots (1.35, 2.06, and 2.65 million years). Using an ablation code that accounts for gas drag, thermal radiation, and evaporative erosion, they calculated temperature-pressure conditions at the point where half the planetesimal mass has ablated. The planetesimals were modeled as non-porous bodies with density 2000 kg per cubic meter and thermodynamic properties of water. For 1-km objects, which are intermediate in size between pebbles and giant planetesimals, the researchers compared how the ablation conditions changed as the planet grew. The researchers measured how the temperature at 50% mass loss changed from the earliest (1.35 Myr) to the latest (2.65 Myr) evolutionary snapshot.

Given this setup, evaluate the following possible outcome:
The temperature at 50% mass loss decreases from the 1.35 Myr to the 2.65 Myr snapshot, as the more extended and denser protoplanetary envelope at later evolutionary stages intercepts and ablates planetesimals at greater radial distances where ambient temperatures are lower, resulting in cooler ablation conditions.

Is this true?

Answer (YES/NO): NO